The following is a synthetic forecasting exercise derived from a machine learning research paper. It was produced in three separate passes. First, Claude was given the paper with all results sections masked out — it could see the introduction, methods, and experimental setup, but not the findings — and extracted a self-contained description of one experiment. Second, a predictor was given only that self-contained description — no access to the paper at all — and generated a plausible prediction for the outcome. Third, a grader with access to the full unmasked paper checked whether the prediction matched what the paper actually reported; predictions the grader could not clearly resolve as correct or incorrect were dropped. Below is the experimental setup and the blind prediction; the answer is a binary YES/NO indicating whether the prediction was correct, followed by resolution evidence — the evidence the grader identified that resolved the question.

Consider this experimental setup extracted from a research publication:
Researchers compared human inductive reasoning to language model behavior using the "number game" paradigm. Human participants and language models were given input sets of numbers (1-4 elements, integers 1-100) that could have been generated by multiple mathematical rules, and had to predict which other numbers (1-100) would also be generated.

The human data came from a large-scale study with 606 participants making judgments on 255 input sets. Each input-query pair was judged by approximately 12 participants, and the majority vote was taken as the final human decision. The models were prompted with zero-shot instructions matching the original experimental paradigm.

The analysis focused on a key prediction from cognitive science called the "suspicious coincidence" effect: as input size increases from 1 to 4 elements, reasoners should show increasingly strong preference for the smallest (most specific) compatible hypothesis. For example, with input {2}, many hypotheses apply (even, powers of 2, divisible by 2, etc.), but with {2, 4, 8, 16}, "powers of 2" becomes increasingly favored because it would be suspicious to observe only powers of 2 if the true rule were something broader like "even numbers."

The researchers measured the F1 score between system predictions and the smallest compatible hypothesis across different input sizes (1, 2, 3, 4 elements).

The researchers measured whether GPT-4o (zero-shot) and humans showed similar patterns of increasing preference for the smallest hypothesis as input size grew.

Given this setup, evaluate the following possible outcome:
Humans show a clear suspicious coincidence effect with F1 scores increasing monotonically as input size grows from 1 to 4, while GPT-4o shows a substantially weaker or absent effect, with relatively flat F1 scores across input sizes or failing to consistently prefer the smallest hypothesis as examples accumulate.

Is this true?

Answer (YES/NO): YES